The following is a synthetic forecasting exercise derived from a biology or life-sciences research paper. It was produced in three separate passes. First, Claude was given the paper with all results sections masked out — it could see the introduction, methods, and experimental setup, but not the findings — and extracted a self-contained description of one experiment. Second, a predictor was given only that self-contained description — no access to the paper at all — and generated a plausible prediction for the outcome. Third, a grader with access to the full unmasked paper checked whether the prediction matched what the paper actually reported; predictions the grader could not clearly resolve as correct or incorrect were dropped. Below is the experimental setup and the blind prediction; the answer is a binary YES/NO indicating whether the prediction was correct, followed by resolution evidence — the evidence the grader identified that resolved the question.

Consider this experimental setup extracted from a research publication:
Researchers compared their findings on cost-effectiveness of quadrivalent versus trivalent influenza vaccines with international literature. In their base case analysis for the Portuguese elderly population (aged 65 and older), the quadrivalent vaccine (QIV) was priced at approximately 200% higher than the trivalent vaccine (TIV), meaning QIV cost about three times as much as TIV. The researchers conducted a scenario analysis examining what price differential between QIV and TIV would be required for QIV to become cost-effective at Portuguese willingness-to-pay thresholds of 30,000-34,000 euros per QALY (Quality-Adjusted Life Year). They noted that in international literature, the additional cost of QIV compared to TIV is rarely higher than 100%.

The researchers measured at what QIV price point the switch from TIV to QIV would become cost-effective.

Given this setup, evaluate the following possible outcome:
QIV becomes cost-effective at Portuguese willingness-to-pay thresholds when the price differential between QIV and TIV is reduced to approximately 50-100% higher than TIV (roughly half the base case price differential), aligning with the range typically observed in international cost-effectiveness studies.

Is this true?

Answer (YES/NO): NO